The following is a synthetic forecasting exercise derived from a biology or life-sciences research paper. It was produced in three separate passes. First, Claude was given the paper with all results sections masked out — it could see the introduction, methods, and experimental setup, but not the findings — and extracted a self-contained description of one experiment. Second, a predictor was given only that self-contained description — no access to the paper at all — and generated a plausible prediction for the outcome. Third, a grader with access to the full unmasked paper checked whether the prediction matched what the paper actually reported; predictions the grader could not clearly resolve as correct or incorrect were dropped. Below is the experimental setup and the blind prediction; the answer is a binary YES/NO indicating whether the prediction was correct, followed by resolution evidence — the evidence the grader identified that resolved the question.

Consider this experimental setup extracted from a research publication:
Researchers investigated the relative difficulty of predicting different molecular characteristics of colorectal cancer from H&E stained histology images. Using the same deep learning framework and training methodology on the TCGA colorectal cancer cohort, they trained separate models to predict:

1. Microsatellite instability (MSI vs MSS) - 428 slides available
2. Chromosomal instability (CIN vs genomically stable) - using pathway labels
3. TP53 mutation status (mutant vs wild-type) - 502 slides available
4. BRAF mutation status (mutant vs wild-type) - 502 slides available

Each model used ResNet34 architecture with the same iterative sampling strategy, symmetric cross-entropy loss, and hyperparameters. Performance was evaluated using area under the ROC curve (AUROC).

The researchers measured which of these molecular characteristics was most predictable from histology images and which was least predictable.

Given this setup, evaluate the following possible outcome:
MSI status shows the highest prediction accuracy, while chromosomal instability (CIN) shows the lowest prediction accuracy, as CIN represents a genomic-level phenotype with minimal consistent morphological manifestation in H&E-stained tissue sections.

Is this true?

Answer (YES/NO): NO